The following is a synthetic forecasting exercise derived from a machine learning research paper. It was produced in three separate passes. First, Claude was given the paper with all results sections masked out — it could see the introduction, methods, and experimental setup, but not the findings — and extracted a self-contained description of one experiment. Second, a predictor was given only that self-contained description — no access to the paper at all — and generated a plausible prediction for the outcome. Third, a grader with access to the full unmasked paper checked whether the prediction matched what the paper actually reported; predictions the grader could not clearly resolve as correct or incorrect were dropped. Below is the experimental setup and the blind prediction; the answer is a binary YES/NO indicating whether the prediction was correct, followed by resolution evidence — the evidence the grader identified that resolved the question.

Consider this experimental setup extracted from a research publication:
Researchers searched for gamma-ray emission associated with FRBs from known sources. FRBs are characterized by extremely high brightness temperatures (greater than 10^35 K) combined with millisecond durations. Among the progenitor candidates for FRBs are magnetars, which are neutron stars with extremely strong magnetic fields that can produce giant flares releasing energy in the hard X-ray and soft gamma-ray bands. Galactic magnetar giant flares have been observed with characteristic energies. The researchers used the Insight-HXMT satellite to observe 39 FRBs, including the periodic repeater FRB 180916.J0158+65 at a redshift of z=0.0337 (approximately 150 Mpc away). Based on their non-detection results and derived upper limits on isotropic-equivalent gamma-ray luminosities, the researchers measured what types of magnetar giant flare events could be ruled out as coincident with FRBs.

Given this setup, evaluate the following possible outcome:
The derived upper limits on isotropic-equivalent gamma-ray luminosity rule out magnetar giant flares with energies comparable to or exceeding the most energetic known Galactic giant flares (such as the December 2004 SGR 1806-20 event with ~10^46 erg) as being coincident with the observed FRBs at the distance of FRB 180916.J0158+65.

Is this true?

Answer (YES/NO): NO